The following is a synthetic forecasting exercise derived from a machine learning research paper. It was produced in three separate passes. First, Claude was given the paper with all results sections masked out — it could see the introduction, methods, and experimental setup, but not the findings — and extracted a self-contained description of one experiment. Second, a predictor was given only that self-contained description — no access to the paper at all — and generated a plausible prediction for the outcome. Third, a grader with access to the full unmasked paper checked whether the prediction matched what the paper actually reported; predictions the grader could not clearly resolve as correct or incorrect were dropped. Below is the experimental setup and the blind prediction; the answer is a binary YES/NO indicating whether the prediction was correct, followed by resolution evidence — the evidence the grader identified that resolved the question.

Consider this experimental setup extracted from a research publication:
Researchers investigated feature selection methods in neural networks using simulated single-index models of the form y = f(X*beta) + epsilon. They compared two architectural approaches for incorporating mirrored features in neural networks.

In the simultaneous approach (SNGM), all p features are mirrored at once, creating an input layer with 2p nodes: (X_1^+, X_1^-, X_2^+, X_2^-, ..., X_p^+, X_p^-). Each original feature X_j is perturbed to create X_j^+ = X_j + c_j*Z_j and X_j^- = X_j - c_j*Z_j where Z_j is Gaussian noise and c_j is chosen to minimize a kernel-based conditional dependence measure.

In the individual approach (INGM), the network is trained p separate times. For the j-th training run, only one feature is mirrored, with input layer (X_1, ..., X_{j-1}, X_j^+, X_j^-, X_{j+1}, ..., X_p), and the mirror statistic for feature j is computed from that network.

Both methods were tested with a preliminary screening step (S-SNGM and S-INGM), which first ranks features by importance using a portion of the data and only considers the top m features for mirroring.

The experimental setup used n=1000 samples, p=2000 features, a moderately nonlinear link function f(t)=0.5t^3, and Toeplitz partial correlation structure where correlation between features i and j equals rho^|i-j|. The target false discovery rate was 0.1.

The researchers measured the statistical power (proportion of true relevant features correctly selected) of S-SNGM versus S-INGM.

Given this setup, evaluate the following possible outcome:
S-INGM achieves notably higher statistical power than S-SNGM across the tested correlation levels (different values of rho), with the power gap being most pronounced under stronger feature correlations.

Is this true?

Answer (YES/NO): NO